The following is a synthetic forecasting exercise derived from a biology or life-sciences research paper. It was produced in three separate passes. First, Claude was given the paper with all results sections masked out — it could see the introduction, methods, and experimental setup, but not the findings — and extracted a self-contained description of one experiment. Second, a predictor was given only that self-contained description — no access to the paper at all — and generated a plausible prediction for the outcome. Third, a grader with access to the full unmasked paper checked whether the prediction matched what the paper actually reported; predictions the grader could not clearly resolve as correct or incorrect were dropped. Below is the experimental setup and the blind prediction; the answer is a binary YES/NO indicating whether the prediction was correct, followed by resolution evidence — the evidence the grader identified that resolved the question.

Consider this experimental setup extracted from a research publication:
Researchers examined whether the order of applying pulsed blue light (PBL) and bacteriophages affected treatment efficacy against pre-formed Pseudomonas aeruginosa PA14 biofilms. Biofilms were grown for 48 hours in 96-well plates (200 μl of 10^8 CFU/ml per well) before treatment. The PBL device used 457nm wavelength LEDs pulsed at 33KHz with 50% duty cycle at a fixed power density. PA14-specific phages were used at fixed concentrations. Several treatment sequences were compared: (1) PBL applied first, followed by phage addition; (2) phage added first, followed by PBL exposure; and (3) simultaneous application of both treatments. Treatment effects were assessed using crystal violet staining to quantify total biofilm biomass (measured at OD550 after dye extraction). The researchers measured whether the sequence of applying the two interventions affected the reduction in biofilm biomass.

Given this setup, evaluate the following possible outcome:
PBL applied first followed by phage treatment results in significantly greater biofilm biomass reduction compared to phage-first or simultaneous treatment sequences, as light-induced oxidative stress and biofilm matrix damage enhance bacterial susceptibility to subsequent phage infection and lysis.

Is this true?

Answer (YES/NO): NO